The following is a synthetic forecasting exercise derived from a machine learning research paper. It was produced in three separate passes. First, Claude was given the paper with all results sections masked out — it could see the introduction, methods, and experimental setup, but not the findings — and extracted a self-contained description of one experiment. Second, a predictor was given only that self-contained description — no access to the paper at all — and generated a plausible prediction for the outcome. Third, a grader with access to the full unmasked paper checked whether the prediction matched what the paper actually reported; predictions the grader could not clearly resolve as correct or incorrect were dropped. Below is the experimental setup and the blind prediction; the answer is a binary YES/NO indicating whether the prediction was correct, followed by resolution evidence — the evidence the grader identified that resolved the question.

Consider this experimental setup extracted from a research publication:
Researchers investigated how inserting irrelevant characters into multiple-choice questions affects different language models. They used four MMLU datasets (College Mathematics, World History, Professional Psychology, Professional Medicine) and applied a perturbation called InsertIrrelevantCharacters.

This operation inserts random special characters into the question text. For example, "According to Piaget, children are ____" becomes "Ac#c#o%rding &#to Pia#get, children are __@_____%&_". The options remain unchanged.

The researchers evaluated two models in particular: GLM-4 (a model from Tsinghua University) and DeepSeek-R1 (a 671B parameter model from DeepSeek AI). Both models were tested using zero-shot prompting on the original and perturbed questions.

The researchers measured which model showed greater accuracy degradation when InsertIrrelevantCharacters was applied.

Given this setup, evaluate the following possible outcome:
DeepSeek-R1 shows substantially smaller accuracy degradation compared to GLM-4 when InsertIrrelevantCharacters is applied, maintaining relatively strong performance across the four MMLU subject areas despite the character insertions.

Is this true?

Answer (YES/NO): YES